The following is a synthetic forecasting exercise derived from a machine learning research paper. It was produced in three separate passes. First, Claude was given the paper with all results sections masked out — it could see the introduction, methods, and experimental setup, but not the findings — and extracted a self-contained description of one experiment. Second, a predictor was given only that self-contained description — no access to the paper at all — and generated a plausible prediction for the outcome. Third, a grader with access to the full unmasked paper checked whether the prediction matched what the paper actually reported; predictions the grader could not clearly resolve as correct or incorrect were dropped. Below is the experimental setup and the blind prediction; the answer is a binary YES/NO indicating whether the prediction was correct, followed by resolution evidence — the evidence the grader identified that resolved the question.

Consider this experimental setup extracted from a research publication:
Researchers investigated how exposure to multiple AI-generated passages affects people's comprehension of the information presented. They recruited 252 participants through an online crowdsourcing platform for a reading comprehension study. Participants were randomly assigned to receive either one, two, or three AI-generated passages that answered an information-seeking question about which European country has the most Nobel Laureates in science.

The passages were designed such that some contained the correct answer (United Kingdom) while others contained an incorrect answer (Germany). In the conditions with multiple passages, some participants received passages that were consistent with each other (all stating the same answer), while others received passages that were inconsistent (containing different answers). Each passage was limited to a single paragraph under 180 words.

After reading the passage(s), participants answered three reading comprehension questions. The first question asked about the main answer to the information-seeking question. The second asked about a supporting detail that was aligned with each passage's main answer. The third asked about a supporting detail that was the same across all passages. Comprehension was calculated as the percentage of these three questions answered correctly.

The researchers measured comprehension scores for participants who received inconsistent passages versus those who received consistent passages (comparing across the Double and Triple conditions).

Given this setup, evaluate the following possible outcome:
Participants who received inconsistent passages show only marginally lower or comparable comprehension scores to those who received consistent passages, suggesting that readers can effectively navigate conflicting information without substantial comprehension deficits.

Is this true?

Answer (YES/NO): NO